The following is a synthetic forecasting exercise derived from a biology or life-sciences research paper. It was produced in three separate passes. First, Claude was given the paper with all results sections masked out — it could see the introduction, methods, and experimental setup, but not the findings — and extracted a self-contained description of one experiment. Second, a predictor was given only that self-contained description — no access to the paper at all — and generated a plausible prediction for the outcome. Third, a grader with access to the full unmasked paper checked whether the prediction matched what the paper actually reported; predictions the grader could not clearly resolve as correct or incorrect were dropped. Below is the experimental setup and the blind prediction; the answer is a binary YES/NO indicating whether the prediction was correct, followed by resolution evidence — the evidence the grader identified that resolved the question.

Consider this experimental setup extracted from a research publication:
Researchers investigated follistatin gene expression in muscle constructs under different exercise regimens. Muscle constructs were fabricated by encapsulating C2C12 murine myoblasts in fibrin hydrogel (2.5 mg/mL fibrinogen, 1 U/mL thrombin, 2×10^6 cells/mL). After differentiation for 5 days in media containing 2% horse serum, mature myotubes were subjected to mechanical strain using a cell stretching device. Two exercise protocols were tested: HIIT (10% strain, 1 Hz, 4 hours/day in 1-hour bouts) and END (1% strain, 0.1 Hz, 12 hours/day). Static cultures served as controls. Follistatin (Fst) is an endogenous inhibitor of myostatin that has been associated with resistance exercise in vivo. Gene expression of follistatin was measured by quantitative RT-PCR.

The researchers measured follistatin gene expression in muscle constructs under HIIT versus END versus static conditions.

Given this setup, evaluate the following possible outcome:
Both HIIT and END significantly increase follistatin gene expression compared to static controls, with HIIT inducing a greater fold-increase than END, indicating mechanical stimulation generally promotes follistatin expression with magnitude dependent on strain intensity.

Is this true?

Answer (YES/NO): NO